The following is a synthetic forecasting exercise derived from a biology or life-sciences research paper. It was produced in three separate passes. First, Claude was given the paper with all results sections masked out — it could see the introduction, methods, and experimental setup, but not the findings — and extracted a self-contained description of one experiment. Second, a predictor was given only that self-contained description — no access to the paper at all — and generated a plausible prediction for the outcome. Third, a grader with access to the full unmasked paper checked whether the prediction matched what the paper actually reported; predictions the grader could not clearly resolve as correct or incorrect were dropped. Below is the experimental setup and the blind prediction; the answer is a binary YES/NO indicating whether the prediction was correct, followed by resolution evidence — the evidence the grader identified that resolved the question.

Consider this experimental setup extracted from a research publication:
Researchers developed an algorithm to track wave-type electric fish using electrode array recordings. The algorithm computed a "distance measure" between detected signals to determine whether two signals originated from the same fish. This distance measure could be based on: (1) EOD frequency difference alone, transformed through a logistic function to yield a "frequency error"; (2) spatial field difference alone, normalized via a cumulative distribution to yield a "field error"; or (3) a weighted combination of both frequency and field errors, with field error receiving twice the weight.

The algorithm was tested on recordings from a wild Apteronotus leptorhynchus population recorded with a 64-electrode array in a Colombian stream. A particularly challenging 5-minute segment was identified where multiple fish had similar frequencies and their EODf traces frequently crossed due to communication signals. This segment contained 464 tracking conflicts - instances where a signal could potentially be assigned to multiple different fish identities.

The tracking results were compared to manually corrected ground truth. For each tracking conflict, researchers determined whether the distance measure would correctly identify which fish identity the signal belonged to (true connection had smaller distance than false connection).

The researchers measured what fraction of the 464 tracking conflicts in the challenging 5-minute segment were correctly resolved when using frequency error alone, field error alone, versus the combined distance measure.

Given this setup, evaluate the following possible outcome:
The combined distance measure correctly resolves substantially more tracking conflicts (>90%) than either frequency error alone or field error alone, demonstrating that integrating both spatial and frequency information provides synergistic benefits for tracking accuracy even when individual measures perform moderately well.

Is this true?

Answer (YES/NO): NO